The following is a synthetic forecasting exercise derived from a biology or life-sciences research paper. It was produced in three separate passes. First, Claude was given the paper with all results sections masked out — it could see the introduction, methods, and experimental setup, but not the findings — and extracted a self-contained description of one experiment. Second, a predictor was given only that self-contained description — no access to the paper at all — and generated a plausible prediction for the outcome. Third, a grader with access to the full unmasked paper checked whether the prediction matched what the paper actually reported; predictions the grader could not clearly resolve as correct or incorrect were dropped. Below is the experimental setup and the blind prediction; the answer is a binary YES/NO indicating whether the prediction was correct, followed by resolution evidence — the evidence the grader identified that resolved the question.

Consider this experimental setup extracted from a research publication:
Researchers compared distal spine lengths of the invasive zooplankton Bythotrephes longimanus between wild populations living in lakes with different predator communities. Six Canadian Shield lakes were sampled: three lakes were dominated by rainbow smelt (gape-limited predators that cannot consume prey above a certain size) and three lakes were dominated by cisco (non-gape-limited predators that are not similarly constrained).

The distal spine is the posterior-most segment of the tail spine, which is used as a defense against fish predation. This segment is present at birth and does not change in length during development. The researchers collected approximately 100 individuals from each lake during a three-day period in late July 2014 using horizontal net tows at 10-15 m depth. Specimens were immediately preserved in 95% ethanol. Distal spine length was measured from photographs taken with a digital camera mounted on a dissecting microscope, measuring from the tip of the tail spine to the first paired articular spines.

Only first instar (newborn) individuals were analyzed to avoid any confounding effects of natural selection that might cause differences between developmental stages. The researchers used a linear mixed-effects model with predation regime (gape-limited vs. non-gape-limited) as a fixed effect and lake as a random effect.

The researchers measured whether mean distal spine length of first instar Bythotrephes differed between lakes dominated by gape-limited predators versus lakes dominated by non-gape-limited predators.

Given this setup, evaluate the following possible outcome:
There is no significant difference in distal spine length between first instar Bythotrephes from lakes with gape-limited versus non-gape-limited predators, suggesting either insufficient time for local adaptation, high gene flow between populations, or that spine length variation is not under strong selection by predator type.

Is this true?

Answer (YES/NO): YES